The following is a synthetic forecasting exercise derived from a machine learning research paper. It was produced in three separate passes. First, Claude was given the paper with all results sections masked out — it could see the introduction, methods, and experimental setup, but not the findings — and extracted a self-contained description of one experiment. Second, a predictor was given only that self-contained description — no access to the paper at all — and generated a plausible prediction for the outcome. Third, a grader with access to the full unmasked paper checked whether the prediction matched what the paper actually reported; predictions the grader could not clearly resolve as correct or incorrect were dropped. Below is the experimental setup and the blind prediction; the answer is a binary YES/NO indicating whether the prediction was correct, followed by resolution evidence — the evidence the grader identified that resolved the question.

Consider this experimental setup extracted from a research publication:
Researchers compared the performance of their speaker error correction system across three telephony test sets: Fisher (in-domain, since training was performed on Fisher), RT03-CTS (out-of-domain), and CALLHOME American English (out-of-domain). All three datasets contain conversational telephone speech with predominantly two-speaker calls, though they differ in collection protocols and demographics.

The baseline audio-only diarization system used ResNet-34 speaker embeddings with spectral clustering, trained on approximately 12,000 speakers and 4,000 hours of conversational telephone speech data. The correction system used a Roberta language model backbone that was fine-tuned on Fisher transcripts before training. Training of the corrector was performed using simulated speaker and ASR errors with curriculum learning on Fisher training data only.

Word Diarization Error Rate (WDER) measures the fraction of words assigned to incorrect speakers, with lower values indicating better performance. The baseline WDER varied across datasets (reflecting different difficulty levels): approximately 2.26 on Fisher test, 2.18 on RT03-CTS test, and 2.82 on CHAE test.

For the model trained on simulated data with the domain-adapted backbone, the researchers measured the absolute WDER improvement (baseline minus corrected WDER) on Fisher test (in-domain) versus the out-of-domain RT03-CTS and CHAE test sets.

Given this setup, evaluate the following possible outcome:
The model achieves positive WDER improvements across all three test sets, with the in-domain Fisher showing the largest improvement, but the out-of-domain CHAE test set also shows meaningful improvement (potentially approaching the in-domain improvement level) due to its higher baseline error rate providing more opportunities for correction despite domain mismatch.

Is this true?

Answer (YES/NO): NO